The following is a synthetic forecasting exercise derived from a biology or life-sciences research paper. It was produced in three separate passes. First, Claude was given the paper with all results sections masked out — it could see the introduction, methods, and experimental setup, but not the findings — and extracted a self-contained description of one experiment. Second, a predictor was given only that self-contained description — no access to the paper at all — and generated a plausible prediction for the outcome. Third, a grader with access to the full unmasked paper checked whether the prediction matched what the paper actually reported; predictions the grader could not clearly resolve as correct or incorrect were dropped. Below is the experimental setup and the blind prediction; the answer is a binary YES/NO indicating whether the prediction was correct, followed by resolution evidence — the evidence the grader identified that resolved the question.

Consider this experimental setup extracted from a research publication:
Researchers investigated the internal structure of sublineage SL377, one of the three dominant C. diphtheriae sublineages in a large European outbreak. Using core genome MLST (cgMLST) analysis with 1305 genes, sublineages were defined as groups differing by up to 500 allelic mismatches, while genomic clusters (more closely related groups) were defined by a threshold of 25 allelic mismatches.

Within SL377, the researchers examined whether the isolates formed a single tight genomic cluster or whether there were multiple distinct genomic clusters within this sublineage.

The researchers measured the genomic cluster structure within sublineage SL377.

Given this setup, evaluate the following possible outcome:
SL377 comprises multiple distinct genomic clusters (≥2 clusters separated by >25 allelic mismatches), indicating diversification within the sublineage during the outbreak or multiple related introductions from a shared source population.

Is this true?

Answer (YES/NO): YES